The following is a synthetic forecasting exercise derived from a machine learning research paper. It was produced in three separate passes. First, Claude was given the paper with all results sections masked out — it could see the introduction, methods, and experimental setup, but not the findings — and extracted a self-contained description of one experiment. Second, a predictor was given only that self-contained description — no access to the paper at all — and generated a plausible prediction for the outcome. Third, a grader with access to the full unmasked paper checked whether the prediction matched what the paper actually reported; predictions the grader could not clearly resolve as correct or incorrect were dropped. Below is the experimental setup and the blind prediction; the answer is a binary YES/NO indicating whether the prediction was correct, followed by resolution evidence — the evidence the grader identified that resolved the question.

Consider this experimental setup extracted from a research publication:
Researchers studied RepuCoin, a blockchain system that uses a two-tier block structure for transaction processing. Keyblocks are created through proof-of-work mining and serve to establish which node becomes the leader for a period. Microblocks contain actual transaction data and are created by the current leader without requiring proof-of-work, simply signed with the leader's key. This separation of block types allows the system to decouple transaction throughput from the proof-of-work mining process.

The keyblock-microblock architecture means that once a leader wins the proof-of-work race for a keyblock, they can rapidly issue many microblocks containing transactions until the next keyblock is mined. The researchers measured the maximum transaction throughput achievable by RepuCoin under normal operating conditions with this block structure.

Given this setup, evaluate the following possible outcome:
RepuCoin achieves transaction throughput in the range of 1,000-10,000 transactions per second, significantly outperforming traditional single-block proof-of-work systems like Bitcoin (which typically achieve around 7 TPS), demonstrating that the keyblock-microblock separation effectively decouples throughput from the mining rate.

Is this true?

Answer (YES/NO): YES